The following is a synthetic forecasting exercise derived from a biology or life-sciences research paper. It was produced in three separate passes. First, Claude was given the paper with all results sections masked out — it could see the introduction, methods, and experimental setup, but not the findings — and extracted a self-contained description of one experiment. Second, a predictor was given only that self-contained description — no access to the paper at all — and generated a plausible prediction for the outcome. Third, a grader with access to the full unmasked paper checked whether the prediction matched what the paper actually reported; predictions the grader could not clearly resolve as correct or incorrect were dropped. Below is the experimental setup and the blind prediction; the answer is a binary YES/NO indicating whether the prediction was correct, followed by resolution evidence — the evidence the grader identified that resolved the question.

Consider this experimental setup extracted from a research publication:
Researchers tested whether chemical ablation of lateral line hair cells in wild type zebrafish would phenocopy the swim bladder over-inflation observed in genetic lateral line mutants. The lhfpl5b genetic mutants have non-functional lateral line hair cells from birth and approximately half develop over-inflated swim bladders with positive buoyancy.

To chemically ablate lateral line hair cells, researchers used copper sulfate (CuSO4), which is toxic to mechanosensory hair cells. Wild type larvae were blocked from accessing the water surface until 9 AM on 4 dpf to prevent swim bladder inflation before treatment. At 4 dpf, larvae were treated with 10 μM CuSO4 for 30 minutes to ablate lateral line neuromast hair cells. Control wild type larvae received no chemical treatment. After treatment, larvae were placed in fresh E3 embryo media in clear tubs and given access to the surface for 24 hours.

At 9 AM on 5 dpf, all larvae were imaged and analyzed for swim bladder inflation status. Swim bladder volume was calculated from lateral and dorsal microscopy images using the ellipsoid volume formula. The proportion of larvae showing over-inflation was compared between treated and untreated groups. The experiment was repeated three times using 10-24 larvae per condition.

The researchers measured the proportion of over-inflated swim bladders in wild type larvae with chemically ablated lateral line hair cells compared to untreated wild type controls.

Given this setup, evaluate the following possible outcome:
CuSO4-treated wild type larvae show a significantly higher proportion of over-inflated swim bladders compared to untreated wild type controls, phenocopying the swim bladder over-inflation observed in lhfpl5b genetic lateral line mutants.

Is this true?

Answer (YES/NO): YES